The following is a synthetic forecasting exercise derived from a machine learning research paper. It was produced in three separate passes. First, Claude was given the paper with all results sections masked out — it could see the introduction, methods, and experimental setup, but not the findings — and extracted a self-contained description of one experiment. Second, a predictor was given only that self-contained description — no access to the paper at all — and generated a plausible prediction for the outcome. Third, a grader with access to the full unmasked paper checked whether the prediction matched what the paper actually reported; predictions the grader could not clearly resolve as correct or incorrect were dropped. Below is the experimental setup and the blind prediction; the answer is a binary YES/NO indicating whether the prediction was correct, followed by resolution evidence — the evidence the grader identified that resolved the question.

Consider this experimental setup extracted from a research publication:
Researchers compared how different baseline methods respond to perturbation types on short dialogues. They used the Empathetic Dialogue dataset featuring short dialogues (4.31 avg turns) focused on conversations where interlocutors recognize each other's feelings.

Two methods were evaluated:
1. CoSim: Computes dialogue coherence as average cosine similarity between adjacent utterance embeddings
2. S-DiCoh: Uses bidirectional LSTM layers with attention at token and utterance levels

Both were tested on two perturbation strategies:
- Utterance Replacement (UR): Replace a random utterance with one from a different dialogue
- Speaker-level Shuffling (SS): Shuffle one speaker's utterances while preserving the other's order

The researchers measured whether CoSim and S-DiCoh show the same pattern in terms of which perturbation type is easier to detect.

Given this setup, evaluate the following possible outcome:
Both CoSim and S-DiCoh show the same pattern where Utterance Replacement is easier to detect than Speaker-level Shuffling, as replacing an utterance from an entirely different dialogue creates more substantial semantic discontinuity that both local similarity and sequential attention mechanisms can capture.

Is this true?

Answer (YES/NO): NO